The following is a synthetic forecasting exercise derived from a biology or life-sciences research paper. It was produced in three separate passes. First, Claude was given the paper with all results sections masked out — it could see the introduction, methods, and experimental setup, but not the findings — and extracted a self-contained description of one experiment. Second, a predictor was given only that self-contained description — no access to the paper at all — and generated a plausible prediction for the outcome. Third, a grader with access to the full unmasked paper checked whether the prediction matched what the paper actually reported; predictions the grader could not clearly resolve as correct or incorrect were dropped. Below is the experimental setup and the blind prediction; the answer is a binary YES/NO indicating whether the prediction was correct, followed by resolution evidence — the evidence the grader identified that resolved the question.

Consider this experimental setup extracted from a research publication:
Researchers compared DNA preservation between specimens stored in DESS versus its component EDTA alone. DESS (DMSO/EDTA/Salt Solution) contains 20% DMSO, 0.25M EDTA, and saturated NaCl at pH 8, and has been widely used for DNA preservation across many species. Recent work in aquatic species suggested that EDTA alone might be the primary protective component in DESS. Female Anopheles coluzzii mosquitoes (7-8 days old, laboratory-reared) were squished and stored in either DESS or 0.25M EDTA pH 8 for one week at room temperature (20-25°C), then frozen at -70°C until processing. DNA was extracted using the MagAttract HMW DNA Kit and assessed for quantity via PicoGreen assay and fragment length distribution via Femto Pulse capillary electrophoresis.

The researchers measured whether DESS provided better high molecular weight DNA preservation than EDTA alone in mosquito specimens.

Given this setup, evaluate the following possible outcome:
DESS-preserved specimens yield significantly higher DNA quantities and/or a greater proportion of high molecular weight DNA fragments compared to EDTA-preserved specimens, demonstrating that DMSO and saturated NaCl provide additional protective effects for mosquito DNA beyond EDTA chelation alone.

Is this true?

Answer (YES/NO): NO